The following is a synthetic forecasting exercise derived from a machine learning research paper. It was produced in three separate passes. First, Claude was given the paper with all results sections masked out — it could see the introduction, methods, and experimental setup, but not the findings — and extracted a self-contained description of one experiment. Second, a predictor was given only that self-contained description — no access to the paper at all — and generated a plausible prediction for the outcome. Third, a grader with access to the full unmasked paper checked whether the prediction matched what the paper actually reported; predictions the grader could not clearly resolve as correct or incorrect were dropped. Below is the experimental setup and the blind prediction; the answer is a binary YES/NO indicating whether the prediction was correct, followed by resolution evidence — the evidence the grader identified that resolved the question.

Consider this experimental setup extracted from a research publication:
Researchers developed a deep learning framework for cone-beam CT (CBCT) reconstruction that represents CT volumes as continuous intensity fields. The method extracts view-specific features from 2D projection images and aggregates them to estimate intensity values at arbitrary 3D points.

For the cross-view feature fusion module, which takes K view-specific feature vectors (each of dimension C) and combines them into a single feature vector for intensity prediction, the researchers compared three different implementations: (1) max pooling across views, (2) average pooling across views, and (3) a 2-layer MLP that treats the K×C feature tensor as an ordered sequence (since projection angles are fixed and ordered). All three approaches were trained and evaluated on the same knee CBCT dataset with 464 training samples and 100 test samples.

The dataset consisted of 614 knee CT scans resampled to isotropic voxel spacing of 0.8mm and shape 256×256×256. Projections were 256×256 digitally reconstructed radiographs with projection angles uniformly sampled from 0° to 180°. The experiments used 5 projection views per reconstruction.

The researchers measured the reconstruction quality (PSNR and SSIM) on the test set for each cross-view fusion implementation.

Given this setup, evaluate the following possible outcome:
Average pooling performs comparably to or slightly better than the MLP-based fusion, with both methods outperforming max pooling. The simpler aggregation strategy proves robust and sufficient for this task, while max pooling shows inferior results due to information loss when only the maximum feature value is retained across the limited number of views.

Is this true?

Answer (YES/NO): NO